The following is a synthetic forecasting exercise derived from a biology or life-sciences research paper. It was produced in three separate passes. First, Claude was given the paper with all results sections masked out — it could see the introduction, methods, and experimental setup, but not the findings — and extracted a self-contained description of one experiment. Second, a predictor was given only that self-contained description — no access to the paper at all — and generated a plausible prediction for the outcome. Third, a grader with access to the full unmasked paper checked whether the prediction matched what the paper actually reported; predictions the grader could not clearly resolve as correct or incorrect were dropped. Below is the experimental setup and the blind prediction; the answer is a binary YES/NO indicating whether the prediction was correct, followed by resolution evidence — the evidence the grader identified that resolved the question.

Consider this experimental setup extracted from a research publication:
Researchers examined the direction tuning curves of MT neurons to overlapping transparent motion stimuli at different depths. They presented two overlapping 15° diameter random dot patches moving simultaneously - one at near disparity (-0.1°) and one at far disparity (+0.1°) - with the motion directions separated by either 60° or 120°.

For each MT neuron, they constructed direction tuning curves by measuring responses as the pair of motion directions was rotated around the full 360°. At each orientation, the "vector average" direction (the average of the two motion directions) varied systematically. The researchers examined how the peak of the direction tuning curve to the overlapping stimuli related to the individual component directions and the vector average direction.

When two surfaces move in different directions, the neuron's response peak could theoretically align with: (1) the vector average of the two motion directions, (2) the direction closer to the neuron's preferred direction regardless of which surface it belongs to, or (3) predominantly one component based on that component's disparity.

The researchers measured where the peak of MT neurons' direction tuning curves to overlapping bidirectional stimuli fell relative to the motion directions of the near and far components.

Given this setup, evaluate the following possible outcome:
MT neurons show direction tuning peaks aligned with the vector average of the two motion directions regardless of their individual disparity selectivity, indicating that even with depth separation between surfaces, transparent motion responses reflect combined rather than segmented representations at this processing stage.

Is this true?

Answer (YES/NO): NO